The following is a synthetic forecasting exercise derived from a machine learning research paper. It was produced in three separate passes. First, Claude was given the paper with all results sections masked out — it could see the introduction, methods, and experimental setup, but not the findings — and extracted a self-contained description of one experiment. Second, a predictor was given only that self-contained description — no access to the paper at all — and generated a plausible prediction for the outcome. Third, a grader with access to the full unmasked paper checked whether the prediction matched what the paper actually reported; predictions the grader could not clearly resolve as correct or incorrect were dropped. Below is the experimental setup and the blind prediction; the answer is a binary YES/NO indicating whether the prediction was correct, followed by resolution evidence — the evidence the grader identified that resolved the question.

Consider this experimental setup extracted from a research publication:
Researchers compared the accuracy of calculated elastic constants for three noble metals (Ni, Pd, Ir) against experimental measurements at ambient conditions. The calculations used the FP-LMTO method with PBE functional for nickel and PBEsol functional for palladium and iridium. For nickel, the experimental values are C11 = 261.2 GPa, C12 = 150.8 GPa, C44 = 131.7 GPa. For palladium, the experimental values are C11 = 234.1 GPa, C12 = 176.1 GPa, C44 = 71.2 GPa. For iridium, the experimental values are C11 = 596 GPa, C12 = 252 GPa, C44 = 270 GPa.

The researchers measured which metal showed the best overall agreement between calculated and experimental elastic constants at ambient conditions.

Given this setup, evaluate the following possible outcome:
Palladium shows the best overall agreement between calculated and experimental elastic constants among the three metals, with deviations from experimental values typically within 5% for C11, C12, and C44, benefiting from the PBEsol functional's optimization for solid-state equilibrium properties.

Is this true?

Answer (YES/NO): YES